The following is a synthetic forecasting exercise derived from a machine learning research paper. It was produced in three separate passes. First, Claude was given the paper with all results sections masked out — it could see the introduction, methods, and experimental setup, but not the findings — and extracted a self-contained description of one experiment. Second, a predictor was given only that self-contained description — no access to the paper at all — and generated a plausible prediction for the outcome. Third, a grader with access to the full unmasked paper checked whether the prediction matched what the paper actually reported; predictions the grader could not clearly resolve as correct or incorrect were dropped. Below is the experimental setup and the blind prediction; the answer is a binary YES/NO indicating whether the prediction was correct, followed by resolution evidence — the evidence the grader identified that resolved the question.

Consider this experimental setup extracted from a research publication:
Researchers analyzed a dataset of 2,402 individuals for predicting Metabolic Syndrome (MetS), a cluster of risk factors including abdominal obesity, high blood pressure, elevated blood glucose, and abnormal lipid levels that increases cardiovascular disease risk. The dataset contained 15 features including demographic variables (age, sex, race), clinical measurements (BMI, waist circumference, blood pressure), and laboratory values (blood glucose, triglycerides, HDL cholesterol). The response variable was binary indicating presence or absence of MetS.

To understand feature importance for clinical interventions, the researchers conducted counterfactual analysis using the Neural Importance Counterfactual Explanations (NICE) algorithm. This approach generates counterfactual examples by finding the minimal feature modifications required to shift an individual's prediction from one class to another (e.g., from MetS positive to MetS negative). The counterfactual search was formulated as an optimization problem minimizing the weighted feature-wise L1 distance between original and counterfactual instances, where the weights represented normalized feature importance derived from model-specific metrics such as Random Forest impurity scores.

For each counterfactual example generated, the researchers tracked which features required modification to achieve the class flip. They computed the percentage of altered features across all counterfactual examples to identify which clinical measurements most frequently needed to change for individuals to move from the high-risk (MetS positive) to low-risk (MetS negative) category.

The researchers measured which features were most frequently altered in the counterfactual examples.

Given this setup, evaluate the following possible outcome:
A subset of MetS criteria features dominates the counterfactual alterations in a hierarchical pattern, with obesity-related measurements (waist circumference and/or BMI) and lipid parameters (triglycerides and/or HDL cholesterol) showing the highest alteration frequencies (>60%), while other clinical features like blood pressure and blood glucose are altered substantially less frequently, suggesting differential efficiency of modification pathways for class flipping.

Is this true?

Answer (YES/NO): NO